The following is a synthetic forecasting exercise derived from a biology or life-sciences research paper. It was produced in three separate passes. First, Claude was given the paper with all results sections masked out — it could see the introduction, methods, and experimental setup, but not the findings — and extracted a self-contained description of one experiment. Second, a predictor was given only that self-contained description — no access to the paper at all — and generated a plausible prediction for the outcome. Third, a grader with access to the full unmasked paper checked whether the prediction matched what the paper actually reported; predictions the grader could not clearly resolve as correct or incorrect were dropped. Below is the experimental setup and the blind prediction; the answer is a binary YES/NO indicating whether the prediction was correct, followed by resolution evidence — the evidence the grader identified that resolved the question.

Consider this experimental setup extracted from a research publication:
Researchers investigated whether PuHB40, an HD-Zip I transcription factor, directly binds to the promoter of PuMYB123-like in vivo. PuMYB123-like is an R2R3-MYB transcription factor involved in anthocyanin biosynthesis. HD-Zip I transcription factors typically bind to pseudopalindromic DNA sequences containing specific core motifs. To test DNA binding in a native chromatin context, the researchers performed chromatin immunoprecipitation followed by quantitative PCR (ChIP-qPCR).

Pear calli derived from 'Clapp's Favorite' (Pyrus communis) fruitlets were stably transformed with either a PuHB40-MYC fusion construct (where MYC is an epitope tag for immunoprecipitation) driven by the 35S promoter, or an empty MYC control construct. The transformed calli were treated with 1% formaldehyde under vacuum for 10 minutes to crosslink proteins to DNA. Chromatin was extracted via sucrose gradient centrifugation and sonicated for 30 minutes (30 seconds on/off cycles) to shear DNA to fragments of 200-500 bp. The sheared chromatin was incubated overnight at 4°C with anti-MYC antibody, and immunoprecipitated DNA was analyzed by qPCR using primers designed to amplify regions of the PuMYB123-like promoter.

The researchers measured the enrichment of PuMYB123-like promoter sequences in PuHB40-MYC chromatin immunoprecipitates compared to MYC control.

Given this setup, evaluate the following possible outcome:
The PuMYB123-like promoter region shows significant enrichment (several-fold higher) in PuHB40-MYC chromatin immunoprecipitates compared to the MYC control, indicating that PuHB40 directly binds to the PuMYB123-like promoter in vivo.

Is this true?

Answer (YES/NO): YES